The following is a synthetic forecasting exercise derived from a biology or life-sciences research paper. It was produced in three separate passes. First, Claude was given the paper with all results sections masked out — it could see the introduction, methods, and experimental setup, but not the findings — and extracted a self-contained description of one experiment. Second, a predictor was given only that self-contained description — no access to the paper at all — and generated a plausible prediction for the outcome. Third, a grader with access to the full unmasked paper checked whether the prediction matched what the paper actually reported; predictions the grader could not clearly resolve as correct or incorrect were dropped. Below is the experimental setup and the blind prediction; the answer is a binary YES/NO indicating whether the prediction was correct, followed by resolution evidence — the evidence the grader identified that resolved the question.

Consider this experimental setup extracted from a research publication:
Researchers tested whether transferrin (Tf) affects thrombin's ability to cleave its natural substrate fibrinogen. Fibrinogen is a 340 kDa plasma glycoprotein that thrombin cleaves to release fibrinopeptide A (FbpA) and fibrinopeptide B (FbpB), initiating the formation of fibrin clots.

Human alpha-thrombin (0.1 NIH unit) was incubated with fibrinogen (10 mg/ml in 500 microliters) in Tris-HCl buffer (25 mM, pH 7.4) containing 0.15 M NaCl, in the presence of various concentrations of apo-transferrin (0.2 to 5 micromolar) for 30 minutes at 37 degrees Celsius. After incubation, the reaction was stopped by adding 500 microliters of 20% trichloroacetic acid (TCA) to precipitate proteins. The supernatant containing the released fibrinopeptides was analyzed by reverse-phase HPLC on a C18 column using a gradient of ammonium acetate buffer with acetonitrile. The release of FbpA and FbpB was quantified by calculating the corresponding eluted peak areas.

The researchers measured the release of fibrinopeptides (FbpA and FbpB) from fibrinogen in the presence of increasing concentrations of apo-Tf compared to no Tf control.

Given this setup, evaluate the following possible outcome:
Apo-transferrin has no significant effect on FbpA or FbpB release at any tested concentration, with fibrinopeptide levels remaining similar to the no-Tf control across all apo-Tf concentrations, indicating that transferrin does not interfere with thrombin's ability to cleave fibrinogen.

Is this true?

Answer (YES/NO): NO